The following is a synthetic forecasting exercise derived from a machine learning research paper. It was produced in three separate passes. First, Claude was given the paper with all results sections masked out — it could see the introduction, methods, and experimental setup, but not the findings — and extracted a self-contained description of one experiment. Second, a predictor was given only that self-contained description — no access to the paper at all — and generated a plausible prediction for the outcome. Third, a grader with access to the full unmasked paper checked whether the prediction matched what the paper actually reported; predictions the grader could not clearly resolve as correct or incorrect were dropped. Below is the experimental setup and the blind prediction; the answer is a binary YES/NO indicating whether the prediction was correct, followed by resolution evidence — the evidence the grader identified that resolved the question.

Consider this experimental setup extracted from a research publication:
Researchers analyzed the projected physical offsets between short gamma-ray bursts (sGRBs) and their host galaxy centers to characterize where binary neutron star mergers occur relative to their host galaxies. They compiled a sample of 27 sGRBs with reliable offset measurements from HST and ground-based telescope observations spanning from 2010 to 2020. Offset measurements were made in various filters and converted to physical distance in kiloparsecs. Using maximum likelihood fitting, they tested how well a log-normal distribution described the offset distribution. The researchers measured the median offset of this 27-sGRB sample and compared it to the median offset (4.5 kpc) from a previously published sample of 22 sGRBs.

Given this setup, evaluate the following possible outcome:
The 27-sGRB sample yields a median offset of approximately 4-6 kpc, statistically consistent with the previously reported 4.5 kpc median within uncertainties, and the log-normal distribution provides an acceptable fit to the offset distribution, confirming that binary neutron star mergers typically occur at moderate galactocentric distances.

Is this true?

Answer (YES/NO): YES